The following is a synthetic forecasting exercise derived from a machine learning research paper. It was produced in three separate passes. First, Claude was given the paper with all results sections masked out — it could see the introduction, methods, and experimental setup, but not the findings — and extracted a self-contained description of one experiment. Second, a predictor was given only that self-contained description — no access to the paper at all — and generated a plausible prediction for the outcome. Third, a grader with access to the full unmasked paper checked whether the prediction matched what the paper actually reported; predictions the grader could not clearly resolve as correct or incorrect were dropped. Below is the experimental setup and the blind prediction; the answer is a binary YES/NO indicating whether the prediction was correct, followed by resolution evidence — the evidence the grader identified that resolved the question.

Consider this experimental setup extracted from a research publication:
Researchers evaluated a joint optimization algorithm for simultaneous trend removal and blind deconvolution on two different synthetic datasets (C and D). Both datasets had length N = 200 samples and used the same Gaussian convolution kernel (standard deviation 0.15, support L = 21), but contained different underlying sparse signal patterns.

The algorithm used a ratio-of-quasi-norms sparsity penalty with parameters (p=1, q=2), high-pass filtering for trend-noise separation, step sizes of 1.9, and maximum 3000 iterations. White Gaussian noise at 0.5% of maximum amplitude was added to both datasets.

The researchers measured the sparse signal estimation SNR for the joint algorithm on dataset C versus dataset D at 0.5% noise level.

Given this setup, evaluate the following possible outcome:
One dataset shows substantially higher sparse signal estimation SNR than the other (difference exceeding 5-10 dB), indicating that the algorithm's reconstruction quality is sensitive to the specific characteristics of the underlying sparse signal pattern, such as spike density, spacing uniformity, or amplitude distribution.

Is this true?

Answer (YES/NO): NO